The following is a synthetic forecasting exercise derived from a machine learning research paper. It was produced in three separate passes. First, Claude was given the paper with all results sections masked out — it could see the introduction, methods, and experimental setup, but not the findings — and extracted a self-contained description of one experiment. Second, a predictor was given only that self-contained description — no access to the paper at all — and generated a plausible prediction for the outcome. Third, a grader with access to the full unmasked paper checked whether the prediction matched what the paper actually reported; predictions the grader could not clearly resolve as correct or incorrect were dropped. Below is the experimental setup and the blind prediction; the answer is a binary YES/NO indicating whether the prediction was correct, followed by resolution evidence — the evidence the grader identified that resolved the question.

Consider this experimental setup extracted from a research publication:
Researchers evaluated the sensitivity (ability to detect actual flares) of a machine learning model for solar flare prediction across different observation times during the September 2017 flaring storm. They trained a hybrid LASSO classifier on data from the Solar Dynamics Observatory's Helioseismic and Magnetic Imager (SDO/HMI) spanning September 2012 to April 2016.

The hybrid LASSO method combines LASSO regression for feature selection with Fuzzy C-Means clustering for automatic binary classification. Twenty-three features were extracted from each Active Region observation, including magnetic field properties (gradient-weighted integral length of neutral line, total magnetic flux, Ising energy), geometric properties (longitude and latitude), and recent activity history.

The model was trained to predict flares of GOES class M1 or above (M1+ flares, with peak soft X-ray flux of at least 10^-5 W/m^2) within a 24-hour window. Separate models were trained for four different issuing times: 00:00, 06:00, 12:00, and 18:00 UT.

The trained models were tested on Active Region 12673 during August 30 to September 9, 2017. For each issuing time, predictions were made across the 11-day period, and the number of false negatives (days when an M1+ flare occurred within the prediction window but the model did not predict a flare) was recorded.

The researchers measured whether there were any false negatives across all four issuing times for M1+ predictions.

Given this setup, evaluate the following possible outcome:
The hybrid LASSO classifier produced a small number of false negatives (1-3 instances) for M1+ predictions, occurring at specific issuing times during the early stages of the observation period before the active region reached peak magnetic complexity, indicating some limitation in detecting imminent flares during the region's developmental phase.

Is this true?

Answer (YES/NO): NO